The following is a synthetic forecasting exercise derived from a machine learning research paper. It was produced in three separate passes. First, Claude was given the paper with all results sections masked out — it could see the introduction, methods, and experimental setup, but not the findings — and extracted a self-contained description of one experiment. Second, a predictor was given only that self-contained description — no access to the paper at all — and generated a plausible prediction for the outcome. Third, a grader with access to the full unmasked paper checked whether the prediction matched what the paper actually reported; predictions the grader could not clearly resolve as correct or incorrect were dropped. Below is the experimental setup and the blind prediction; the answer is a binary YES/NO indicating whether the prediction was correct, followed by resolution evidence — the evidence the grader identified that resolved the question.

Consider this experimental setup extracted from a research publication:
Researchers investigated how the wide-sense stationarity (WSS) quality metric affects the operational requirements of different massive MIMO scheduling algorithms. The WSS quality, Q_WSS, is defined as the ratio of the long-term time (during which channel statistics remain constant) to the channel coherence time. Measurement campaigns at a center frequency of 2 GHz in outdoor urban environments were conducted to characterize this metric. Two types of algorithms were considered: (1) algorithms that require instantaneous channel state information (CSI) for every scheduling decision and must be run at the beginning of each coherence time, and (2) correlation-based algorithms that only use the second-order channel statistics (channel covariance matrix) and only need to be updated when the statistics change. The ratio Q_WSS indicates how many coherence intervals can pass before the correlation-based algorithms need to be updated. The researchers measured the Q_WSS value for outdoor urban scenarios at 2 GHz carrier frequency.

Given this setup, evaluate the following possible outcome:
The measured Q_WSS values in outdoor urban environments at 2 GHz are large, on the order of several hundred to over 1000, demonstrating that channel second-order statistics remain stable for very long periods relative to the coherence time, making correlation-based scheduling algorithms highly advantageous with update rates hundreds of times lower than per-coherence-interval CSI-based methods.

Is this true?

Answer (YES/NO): NO